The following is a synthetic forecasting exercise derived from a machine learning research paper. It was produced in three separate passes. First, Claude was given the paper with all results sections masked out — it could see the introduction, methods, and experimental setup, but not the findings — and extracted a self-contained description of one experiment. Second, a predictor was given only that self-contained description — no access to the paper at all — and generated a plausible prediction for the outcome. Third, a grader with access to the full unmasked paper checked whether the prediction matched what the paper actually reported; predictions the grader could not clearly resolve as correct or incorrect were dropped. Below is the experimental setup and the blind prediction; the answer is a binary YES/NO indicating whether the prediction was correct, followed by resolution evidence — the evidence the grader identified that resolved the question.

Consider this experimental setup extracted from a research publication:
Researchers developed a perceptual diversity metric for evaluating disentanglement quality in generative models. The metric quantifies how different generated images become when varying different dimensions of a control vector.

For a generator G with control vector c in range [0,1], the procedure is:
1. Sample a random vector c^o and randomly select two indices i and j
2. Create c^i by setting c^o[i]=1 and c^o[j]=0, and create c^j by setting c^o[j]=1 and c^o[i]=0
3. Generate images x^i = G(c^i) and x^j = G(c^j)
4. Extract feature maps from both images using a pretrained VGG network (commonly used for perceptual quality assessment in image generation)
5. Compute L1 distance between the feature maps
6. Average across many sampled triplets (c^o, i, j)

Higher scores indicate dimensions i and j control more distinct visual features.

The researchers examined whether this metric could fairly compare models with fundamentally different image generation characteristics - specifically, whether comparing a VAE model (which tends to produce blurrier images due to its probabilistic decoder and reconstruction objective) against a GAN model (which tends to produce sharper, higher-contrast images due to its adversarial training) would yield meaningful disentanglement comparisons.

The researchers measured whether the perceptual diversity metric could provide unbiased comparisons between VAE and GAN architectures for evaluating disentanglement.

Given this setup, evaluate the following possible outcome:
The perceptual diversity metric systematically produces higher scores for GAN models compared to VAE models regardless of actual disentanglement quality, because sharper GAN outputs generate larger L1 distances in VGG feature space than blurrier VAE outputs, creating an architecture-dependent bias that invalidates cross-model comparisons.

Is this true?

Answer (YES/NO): YES